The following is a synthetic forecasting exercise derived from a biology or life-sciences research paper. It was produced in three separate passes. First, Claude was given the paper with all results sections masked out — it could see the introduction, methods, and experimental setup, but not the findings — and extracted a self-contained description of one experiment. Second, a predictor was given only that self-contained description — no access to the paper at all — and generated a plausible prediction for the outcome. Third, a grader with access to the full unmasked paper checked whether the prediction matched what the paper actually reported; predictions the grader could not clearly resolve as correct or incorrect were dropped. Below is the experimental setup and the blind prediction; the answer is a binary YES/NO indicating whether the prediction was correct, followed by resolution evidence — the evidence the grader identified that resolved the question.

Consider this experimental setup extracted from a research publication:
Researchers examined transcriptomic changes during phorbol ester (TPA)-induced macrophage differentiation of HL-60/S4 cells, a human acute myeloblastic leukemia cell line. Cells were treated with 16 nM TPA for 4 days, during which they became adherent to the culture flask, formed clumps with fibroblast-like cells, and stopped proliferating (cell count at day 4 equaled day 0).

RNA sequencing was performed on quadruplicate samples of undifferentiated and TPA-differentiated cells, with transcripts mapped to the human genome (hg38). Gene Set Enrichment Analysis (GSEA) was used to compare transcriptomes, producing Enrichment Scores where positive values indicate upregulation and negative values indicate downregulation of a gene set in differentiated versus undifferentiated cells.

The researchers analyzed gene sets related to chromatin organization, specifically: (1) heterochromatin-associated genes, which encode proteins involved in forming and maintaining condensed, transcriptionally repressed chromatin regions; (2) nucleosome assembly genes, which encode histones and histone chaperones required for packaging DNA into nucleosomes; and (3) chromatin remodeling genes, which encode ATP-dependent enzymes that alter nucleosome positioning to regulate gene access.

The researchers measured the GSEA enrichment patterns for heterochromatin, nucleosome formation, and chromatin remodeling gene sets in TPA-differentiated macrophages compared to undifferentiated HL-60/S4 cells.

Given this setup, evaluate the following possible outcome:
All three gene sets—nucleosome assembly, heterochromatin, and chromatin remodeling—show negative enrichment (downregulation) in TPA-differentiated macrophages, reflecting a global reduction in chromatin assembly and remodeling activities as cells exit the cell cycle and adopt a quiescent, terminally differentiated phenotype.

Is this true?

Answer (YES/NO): YES